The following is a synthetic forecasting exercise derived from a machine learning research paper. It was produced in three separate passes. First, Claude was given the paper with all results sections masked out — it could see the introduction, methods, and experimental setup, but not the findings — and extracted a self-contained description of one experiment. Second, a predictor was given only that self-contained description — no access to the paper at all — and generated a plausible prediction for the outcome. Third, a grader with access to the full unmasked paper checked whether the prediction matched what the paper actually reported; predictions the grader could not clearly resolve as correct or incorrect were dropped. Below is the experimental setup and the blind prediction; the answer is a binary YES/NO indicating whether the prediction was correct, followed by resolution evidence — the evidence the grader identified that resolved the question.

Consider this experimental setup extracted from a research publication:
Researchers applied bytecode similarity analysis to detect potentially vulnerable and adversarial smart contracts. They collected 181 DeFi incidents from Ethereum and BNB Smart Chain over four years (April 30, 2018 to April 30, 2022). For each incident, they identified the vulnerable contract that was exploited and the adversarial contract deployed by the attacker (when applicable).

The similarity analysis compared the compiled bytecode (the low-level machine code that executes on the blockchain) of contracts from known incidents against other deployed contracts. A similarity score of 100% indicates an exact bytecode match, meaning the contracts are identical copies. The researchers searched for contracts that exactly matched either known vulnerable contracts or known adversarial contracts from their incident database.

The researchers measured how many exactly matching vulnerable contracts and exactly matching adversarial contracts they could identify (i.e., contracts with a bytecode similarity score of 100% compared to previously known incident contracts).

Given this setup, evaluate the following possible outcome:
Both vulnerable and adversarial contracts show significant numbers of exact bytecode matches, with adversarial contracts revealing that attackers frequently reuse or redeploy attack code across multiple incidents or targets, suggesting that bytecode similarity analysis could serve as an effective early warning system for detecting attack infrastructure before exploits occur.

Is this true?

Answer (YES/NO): YES